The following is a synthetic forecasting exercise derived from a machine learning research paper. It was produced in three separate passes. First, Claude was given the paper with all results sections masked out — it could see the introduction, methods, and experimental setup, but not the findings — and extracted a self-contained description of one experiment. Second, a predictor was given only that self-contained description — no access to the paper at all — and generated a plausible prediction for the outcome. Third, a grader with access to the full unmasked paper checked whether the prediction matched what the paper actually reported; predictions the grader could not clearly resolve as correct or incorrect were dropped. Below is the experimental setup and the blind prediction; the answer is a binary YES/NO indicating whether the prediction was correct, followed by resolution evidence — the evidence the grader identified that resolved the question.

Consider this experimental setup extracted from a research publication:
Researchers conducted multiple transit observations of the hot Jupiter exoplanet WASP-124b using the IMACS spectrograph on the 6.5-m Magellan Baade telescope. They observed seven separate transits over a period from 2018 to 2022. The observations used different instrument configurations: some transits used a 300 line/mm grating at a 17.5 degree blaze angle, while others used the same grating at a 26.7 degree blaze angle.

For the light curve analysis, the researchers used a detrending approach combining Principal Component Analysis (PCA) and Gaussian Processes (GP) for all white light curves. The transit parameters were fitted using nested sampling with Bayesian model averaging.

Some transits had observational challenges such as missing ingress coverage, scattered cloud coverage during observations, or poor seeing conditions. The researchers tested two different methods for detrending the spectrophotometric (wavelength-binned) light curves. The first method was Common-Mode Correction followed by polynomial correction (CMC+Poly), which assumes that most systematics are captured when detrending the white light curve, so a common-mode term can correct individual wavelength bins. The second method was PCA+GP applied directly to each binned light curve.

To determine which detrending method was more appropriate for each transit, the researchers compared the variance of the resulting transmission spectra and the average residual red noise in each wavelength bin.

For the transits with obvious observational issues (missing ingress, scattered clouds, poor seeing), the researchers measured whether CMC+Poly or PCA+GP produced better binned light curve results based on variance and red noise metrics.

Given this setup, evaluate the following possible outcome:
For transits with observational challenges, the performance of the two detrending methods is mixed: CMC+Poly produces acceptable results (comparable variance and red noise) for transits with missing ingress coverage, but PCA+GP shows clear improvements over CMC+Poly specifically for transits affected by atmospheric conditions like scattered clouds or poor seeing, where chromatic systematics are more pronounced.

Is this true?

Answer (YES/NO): NO